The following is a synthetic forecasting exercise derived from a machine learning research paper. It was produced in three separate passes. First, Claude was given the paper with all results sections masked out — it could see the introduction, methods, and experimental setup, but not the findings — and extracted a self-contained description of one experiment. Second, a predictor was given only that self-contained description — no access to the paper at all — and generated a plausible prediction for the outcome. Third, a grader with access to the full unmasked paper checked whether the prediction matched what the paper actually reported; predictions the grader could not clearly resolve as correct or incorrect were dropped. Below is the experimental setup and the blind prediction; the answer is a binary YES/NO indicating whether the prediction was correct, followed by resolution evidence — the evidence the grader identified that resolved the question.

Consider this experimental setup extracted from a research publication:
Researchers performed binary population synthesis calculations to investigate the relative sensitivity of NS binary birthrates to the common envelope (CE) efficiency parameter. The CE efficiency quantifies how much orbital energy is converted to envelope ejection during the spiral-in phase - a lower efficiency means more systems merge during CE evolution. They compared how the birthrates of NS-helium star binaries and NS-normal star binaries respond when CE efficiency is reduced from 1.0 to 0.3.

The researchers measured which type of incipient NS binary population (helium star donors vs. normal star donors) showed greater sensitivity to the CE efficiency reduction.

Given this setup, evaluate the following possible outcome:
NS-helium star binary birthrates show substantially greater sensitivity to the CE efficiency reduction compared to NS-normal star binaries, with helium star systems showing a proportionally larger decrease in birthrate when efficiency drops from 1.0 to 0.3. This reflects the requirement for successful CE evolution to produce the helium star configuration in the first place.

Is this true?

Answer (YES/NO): YES